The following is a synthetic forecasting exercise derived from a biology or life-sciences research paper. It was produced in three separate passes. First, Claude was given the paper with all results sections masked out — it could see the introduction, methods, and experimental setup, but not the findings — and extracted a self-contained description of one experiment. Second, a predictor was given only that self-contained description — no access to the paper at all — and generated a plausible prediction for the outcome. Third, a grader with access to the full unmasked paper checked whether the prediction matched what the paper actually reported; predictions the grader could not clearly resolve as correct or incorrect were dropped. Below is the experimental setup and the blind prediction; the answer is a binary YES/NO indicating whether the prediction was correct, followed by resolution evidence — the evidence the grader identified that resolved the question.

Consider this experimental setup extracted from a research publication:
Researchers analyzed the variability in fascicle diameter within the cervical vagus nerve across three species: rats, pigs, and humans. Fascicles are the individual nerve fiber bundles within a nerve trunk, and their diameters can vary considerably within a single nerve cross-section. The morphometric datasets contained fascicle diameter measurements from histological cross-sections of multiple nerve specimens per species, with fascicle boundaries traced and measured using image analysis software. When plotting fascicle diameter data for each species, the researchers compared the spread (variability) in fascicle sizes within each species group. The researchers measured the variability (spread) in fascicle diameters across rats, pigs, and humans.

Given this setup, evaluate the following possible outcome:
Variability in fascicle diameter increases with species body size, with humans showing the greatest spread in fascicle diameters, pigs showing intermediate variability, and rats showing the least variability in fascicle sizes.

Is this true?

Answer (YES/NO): NO